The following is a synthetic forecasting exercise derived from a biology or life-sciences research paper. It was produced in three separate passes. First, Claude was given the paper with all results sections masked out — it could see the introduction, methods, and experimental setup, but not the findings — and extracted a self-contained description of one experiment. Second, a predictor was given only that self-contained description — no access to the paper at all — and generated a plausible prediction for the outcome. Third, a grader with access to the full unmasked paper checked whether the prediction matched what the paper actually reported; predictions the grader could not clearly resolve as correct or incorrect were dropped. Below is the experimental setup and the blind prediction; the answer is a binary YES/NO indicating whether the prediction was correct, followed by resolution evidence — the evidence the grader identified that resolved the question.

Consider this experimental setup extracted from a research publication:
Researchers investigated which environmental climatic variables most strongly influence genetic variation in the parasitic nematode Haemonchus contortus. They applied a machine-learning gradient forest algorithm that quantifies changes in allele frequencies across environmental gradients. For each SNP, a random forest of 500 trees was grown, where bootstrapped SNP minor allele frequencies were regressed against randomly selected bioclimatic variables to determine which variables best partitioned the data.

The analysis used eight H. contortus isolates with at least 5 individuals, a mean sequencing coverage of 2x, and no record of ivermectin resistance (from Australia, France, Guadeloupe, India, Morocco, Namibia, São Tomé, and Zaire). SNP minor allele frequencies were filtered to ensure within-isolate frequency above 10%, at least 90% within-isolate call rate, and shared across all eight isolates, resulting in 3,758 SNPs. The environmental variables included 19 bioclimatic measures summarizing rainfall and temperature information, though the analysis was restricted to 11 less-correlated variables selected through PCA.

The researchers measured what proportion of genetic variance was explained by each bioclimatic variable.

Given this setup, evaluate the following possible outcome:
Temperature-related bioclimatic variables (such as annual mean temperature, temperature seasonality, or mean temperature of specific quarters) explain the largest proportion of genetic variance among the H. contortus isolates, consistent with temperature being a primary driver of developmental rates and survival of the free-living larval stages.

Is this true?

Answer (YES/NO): NO